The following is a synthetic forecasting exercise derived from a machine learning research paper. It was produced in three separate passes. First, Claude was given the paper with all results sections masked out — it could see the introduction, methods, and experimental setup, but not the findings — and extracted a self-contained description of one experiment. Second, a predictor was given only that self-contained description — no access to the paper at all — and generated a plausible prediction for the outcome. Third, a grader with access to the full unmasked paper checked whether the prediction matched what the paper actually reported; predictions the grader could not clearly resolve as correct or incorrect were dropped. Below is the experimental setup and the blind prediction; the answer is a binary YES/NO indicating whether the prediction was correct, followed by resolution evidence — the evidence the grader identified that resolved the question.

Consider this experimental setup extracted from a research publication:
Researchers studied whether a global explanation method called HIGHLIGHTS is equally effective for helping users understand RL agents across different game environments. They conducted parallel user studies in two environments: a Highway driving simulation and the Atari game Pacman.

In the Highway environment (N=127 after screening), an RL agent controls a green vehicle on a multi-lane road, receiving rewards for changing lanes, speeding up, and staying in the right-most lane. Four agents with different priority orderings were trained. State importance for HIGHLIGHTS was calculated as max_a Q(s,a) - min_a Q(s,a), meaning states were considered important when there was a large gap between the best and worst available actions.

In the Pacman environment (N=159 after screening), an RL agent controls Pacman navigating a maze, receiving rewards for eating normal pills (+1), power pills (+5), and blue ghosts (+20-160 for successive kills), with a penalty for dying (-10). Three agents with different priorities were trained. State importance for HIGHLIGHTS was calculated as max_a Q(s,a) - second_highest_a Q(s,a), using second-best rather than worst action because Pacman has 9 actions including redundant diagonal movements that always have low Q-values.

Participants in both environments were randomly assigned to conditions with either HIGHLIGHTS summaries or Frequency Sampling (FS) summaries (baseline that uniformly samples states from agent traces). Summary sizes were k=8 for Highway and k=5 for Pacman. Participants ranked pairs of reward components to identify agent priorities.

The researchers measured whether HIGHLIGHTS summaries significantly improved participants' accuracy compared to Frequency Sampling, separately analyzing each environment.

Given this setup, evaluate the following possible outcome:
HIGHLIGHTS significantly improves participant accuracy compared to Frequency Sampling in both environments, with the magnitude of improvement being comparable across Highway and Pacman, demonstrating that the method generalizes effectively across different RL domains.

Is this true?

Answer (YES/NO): NO